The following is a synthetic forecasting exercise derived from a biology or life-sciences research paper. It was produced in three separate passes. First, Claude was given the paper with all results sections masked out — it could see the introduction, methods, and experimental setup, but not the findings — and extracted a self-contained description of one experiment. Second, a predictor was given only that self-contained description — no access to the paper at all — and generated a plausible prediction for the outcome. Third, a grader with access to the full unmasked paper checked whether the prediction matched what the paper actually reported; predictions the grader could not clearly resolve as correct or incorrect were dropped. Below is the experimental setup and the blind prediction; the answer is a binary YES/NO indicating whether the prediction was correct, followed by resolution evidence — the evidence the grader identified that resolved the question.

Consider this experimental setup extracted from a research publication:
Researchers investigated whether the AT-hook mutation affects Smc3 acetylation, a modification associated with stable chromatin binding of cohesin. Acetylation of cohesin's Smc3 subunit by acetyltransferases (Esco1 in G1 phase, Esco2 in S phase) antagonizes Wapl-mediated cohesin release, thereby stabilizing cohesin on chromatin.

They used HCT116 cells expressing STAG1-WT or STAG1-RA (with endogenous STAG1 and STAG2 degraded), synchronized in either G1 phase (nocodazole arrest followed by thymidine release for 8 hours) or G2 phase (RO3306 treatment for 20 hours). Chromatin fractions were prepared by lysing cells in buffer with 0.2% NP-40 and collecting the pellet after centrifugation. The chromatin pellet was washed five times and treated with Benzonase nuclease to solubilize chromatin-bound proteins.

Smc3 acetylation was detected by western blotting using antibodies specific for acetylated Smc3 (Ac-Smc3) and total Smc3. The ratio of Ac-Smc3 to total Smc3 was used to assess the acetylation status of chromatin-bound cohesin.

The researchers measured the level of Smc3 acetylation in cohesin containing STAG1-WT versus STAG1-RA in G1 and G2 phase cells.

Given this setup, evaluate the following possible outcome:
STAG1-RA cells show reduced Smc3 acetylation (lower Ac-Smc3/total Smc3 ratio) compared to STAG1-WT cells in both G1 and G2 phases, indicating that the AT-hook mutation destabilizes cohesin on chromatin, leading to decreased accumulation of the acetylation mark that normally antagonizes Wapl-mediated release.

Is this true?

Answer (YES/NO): NO